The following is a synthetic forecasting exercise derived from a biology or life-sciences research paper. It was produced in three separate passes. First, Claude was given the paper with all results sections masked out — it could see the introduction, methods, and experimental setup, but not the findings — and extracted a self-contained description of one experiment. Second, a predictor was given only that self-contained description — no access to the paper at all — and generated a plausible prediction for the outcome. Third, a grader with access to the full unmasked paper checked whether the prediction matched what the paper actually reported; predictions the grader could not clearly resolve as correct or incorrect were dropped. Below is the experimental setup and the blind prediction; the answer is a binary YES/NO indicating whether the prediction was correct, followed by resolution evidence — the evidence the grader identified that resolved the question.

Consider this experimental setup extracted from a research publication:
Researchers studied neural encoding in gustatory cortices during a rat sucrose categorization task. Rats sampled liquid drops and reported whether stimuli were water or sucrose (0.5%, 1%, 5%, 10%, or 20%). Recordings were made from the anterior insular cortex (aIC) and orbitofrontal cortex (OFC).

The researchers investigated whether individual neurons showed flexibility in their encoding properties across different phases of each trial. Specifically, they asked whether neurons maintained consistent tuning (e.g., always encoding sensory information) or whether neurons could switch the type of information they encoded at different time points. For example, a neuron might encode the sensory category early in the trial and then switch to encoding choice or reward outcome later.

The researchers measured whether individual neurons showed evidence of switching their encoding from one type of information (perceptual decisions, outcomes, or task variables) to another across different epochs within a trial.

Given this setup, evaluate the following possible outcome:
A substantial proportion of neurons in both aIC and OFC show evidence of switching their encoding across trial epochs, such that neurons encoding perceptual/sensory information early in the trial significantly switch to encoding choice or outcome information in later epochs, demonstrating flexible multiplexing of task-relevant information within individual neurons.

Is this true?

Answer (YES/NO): NO